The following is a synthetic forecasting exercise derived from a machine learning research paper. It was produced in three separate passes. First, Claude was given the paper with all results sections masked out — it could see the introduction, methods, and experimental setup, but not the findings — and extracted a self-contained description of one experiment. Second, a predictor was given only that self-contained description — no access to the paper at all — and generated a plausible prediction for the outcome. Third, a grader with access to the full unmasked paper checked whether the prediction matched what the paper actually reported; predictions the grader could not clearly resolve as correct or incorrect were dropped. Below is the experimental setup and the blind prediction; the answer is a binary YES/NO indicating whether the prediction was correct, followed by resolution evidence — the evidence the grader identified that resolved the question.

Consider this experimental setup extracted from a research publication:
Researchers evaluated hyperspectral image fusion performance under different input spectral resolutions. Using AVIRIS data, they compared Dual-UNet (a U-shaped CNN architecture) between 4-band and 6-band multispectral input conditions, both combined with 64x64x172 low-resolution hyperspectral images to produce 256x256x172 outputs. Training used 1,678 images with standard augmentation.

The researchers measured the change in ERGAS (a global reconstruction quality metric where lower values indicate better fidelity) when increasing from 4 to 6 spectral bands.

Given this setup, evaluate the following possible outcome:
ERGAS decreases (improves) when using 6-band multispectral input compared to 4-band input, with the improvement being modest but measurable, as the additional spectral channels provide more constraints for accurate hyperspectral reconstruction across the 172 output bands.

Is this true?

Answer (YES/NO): NO